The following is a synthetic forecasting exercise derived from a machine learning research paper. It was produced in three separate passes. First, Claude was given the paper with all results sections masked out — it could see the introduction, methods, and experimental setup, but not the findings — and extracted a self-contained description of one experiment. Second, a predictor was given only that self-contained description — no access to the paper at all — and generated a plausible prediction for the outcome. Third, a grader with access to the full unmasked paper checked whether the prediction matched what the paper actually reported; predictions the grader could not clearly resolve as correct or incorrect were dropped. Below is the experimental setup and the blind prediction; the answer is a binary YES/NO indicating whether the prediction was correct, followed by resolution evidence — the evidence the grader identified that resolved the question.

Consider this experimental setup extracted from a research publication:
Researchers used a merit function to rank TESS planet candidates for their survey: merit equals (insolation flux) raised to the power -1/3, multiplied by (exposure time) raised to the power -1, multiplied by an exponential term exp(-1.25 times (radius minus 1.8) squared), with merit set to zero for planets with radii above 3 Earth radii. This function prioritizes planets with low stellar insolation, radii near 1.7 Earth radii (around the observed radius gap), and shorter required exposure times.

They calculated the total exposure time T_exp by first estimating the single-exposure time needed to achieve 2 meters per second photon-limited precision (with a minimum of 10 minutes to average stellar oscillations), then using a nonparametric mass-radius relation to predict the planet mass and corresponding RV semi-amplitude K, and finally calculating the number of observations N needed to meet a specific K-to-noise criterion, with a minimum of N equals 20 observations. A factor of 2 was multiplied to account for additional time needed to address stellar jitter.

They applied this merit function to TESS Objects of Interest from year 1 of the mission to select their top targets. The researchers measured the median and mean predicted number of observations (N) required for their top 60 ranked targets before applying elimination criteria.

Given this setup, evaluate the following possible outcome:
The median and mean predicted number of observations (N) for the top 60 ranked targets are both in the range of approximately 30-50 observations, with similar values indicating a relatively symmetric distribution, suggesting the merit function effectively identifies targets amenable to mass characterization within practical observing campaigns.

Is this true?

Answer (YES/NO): YES